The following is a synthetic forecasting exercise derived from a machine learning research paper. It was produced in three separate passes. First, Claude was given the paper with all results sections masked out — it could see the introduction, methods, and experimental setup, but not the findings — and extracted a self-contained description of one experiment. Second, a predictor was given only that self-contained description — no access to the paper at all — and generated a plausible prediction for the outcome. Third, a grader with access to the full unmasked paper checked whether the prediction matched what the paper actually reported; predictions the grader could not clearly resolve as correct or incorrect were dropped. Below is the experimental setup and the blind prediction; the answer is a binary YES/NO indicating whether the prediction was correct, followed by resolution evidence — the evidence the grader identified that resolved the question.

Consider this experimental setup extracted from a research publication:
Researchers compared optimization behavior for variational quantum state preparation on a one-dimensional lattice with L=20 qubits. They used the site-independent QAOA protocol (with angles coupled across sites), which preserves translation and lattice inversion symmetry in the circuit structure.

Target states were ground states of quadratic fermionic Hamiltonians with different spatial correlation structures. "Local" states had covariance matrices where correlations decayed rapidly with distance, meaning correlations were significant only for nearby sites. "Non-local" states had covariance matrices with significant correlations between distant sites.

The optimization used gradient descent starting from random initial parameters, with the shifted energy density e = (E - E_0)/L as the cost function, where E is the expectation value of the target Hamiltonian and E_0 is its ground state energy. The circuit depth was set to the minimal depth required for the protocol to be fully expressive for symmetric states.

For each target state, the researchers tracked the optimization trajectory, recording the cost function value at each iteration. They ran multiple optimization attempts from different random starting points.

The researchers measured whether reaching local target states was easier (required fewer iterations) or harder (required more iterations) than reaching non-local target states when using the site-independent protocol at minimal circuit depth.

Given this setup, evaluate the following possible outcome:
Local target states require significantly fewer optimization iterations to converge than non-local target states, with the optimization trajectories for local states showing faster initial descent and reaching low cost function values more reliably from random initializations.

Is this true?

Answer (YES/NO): NO